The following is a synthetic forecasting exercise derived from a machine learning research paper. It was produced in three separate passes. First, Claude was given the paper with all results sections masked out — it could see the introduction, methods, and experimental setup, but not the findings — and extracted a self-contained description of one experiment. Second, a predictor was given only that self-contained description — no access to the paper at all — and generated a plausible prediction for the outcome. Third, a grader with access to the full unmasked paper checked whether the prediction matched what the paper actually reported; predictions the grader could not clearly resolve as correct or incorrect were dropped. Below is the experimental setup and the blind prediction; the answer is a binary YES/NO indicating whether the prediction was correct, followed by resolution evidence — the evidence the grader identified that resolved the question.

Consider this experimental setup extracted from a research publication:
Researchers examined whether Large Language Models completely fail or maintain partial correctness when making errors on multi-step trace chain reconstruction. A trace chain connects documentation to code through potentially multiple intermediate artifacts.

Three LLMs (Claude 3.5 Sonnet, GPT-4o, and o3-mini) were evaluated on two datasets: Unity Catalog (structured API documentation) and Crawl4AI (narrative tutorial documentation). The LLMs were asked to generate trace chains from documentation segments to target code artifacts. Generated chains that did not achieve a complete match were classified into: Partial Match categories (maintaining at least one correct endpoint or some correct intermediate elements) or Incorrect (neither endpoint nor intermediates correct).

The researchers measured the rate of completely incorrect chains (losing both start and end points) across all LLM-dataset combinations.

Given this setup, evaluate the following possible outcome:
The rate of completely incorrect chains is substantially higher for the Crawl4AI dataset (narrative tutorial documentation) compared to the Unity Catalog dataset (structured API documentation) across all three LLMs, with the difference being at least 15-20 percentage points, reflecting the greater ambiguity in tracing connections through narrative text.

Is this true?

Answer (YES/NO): NO